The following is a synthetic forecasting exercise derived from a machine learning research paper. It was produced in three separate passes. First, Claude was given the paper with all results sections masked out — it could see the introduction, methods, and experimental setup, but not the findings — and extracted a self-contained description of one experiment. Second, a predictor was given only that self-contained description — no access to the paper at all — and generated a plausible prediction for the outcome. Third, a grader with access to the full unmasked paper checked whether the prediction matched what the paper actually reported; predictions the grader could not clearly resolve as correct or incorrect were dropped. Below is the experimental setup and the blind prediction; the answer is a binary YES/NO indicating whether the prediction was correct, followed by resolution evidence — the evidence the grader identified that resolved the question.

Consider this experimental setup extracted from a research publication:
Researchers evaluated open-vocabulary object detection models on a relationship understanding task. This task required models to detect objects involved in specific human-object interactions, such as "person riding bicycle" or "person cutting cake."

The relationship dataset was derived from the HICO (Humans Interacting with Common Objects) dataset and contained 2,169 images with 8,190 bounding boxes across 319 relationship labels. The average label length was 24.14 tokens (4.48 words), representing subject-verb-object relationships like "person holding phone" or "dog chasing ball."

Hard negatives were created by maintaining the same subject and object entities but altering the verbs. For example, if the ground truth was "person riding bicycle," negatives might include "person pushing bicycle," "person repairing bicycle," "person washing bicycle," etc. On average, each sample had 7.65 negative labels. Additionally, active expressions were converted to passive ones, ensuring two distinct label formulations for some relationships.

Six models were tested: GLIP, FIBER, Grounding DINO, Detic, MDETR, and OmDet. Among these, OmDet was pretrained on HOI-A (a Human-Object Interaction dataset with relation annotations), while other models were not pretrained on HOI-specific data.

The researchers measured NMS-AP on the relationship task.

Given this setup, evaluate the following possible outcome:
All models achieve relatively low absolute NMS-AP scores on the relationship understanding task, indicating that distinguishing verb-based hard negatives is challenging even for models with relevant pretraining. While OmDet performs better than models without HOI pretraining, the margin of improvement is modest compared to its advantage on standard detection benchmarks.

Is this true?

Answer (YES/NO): NO